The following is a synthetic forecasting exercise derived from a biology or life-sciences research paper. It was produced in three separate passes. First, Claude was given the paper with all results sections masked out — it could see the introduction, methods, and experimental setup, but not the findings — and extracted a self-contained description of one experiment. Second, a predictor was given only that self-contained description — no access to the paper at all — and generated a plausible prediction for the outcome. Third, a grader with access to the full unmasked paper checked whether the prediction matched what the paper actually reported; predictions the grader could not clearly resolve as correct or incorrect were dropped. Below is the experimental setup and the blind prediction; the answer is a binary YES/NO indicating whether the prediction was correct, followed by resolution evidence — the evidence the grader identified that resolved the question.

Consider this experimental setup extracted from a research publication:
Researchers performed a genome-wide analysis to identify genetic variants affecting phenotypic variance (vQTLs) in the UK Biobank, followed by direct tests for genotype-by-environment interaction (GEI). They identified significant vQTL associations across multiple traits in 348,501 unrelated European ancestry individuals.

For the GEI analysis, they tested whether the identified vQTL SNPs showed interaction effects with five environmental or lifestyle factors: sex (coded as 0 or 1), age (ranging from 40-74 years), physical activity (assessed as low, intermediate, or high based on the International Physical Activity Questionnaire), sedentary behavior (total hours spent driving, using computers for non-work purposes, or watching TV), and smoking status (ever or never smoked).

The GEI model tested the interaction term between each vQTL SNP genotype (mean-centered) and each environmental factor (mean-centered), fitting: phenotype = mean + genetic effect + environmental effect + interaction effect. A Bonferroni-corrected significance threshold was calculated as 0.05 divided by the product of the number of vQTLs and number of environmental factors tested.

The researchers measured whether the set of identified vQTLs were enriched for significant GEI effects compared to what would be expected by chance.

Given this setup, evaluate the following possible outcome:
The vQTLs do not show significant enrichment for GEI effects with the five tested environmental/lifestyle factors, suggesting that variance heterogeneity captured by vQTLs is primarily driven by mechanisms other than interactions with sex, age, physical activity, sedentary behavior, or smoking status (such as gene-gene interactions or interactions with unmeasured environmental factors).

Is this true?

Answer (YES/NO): NO